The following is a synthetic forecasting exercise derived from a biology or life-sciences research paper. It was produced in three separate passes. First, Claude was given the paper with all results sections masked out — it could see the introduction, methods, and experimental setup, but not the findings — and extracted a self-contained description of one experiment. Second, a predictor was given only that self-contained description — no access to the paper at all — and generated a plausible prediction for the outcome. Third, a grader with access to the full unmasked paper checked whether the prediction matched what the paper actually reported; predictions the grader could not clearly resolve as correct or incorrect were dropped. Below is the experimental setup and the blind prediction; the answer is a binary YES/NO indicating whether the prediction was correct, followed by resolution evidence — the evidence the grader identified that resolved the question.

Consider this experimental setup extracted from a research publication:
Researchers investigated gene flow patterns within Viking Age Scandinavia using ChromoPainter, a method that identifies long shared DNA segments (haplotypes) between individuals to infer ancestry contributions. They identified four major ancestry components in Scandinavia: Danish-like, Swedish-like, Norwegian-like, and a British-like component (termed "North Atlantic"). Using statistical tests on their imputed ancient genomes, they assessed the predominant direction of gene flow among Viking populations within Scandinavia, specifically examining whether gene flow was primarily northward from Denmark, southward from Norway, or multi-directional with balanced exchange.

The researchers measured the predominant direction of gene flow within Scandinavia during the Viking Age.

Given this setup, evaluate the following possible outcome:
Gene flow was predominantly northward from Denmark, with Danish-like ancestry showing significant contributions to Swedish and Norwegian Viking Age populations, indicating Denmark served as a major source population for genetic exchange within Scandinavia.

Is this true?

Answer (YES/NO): YES